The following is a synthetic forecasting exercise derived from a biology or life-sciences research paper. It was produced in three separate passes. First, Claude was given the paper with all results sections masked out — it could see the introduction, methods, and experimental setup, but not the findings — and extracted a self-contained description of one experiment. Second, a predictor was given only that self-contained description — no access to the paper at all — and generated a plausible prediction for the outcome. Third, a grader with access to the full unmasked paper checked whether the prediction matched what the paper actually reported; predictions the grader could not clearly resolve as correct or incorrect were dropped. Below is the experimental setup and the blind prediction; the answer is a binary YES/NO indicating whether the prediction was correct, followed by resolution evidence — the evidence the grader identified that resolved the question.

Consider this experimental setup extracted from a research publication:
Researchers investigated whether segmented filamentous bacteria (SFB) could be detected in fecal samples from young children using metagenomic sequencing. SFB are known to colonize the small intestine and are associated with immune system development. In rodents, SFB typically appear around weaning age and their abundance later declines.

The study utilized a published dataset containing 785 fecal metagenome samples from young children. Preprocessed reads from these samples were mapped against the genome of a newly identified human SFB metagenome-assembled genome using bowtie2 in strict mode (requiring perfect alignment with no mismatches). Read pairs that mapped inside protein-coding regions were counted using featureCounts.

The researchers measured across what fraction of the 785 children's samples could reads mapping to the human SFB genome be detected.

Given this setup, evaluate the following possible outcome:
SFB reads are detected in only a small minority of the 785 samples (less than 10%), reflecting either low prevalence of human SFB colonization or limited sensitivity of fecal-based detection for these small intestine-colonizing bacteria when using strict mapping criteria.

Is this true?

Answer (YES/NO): YES